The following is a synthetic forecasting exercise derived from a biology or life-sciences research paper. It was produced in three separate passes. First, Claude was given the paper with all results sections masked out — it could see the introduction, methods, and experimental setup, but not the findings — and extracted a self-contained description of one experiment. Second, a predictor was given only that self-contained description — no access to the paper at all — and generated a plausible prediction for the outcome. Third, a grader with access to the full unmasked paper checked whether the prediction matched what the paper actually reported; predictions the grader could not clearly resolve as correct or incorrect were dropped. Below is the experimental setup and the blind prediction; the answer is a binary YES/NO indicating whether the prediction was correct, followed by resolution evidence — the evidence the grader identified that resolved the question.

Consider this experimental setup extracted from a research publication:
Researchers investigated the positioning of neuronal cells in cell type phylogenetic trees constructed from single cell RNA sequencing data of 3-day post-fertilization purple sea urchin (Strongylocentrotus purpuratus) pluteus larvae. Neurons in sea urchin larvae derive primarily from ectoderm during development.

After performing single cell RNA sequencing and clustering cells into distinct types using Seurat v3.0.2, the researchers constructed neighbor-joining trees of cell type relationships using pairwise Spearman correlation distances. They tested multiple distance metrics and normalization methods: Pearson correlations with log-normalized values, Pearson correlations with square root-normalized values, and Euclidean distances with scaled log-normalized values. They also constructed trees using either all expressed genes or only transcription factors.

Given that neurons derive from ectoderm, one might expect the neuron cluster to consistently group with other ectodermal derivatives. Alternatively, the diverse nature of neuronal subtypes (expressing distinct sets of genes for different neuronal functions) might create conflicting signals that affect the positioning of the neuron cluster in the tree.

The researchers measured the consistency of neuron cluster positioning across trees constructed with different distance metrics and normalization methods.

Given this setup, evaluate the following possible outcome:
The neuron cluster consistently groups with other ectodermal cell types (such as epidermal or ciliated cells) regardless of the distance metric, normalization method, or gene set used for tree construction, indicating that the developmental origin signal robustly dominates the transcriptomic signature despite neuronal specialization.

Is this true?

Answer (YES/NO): NO